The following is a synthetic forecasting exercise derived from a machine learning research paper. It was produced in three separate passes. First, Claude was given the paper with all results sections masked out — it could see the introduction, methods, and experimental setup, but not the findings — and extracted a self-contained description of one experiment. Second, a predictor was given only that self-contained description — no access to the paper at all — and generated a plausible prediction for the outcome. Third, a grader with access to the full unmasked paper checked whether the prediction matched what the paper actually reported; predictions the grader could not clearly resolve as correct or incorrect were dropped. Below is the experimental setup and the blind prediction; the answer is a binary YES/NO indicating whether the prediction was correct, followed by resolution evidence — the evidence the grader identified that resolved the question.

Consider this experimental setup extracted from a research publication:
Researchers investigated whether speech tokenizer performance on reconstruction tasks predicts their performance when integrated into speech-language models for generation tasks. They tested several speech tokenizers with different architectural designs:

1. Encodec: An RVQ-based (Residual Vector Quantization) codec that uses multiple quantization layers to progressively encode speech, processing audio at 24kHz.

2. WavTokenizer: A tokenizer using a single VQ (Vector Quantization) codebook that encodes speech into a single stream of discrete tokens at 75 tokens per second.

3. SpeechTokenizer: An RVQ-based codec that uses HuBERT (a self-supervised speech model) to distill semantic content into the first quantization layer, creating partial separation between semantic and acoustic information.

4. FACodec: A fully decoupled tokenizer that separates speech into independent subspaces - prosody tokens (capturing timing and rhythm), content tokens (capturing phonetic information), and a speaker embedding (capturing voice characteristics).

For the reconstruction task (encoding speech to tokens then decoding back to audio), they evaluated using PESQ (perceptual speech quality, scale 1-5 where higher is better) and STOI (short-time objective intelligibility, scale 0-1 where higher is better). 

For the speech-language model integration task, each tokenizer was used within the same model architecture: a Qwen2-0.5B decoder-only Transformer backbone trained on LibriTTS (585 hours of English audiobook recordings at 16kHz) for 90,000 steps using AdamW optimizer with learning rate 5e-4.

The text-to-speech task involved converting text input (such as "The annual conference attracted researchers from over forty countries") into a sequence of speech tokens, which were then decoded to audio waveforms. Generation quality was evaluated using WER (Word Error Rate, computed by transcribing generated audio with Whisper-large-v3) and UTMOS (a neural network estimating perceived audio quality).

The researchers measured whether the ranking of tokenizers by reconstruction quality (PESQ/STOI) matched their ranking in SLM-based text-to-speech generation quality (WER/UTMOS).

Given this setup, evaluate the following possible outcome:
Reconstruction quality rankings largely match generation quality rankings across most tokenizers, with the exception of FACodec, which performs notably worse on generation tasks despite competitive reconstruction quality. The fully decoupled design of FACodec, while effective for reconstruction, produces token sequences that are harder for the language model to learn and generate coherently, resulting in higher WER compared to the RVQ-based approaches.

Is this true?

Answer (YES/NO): NO